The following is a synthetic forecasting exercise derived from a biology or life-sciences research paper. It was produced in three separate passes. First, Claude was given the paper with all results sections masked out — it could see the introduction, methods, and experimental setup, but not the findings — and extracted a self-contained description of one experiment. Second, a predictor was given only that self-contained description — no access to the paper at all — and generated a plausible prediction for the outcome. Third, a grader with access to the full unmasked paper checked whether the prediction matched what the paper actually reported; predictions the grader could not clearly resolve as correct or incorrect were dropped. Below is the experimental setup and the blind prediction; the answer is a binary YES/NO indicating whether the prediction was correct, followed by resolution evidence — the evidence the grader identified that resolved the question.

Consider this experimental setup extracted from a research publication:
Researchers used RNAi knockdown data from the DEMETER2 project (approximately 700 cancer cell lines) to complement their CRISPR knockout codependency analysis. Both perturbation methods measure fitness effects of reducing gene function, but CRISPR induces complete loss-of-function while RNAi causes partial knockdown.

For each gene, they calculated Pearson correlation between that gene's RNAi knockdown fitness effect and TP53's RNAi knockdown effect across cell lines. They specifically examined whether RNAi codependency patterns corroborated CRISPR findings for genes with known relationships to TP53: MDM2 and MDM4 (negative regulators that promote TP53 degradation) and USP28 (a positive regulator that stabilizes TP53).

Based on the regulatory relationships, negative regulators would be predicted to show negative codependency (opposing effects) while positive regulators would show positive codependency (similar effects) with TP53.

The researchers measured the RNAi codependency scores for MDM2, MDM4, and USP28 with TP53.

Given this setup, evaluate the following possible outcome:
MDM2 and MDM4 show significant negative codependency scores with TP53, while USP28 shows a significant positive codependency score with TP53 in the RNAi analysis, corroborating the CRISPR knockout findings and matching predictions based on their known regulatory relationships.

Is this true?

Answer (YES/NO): YES